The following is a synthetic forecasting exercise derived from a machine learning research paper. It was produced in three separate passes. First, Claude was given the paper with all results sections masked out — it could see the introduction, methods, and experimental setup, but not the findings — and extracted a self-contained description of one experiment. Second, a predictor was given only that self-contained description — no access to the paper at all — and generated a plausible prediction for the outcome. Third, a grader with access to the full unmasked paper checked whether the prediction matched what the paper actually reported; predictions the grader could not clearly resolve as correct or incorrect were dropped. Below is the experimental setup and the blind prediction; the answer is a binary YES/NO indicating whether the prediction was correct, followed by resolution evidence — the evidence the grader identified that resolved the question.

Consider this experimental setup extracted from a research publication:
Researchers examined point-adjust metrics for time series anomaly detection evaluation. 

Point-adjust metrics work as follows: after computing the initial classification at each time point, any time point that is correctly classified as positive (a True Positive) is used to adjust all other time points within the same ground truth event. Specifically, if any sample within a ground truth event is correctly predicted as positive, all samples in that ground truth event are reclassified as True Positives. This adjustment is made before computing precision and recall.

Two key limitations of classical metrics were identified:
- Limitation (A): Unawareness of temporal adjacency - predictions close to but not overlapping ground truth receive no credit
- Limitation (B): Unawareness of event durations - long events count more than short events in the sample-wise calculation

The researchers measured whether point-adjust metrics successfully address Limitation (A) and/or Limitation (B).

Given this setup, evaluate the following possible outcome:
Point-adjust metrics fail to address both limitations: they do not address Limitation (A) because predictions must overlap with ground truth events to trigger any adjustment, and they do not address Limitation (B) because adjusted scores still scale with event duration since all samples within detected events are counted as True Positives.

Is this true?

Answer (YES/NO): YES